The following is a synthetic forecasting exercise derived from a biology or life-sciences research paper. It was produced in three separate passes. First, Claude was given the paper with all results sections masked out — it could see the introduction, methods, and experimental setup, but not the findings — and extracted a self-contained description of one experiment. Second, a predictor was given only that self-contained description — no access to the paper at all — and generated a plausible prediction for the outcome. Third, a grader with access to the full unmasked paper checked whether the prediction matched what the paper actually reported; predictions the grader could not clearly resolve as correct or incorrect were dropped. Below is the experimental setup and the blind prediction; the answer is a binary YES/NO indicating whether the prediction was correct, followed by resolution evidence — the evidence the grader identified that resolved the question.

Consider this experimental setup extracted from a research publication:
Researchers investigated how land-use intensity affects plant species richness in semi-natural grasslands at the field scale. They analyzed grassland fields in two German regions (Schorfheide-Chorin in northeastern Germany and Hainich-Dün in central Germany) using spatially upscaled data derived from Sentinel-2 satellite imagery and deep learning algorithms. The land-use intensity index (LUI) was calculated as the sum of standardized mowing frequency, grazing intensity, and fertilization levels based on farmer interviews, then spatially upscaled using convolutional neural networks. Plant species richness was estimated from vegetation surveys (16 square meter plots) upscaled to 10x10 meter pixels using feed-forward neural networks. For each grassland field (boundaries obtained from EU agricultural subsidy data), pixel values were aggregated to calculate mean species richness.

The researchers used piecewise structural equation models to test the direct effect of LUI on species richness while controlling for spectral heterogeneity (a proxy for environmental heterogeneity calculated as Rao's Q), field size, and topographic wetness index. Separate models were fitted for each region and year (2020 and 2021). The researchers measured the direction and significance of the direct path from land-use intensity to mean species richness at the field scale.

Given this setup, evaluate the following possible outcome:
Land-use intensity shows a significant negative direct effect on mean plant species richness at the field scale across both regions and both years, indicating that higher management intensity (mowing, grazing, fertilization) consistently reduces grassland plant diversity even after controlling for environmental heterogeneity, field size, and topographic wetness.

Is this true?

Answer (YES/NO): YES